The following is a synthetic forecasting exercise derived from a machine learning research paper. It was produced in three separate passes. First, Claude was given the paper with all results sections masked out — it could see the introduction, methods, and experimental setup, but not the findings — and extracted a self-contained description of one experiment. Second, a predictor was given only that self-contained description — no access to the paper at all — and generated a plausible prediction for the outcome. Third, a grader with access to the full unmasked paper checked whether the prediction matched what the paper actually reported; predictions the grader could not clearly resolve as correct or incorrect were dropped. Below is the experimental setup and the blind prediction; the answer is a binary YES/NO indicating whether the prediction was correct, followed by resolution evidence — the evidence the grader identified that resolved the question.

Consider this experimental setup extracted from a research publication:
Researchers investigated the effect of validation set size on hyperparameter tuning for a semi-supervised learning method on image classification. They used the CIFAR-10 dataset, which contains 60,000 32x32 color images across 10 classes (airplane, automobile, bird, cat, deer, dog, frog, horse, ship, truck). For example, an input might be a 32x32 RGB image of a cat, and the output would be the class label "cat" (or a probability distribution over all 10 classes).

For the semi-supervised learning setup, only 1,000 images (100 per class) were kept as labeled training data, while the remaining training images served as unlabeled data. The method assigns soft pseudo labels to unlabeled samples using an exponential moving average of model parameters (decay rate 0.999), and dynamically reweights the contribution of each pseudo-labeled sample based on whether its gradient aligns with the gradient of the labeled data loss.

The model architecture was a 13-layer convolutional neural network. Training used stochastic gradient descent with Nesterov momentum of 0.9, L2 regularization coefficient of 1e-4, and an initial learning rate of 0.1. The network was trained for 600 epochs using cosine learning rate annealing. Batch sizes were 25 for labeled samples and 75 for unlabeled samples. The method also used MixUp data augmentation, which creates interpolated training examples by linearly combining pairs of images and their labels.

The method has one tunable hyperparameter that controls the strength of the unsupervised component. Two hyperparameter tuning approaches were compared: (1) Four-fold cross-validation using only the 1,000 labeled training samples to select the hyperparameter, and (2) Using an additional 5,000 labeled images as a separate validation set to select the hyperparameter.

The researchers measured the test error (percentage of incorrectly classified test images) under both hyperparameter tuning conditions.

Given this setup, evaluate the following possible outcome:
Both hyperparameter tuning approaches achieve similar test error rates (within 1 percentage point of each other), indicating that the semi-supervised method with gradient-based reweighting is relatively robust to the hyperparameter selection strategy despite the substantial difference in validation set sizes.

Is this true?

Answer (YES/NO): YES